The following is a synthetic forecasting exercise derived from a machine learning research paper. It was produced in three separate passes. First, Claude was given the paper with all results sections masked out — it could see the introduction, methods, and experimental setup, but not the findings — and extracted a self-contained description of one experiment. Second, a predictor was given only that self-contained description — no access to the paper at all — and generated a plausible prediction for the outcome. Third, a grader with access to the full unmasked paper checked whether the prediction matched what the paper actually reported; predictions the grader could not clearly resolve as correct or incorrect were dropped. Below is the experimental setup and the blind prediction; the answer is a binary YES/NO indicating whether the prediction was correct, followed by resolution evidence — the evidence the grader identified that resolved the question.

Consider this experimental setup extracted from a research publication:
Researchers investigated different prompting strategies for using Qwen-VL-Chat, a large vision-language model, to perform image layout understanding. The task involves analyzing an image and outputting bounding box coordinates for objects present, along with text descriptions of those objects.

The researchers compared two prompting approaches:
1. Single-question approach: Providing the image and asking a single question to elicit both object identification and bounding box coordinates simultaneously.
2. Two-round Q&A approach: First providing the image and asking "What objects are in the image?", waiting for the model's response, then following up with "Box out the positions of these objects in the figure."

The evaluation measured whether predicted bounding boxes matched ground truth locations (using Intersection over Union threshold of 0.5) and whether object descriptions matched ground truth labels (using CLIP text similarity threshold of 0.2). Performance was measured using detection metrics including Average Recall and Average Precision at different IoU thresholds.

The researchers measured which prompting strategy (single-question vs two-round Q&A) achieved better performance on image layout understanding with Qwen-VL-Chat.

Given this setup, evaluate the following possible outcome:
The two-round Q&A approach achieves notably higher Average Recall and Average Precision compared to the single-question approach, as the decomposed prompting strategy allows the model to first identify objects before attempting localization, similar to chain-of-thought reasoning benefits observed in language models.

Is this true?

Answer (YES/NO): YES